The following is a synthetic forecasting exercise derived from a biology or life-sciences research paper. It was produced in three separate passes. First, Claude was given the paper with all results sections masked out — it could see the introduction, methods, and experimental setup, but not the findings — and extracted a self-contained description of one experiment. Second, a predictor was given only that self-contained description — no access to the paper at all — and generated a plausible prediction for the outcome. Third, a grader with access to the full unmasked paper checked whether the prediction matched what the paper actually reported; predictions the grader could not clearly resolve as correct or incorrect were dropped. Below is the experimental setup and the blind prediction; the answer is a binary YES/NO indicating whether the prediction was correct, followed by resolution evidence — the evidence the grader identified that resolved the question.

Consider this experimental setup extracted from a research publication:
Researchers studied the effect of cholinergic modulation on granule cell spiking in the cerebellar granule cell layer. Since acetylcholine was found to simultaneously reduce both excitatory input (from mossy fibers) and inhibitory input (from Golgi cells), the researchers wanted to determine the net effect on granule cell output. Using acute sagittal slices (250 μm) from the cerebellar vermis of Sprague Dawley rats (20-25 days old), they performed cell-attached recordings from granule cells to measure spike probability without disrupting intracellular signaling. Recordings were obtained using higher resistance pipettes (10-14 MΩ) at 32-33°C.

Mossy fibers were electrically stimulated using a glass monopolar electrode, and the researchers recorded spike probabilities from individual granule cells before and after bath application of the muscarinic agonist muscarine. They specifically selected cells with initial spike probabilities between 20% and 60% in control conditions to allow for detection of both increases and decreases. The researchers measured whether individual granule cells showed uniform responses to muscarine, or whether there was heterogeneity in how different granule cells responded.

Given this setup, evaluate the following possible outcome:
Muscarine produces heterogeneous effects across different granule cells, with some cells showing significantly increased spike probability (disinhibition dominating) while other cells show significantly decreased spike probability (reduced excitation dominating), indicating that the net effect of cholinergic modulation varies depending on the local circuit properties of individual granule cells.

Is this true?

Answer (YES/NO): YES